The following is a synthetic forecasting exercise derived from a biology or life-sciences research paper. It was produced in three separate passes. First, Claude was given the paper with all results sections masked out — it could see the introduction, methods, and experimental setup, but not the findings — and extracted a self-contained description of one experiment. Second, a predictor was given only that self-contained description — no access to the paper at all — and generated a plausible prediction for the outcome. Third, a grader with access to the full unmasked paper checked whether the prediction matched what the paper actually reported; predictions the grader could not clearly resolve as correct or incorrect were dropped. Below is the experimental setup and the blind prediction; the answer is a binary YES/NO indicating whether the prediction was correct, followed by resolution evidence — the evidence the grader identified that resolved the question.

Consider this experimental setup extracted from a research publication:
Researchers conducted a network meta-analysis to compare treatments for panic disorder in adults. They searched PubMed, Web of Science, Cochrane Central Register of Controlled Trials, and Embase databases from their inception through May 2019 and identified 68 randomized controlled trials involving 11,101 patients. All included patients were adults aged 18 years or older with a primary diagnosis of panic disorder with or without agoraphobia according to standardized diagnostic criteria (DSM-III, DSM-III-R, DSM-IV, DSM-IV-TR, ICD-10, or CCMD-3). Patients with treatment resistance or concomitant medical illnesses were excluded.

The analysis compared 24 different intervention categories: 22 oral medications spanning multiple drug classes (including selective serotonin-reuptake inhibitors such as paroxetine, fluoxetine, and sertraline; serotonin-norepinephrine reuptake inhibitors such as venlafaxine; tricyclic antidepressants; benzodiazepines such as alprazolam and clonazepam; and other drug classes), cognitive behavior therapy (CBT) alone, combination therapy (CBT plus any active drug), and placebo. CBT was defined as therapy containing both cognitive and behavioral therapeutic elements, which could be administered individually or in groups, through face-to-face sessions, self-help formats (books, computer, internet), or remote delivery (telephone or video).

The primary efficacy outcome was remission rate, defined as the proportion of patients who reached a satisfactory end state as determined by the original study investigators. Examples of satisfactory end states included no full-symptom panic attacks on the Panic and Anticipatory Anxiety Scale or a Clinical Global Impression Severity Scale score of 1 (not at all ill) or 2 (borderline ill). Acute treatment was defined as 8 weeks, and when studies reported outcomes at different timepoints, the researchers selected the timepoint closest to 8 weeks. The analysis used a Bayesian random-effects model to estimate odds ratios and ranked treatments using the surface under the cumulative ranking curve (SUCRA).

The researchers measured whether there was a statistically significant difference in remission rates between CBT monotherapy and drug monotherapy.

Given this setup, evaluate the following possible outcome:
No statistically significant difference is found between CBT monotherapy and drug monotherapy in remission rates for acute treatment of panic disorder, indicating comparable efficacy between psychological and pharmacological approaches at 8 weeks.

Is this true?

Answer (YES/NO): YES